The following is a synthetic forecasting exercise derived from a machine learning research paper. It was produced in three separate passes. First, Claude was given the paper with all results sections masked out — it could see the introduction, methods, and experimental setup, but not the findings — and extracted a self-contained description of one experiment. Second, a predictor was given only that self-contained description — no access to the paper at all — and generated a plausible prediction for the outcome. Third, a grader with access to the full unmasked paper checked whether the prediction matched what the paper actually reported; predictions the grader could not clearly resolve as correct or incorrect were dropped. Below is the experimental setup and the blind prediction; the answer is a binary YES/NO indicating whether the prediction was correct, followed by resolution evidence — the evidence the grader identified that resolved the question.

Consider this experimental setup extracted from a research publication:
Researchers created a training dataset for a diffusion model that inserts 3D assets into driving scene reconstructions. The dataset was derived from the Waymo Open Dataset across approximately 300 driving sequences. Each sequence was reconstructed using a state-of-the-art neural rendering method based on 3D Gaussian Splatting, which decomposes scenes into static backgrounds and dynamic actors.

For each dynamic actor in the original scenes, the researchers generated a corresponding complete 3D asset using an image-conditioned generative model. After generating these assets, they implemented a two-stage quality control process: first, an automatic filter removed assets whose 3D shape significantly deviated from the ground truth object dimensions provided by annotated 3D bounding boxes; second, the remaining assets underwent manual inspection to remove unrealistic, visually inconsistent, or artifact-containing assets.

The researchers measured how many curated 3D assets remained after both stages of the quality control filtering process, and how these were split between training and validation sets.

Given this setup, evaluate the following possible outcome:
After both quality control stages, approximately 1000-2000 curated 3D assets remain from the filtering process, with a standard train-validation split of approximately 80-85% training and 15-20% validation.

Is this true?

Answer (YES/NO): NO